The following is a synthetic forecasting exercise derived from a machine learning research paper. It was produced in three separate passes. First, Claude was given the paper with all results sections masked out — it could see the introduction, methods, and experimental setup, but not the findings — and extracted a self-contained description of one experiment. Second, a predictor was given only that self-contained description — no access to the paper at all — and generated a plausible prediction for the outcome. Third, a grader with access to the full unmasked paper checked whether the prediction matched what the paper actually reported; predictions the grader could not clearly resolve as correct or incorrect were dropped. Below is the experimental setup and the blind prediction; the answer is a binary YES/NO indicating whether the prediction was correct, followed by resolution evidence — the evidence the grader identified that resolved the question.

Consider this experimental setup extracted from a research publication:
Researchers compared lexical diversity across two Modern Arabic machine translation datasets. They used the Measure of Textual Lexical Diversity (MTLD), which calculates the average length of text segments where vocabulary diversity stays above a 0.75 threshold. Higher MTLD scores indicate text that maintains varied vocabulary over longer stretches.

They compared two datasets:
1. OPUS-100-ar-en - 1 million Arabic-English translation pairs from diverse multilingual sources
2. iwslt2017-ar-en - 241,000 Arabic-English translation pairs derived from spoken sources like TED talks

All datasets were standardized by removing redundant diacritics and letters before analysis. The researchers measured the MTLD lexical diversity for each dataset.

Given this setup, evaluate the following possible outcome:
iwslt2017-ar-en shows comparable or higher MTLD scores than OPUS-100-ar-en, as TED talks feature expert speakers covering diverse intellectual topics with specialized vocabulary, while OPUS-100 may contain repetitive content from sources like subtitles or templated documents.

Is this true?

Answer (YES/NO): YES